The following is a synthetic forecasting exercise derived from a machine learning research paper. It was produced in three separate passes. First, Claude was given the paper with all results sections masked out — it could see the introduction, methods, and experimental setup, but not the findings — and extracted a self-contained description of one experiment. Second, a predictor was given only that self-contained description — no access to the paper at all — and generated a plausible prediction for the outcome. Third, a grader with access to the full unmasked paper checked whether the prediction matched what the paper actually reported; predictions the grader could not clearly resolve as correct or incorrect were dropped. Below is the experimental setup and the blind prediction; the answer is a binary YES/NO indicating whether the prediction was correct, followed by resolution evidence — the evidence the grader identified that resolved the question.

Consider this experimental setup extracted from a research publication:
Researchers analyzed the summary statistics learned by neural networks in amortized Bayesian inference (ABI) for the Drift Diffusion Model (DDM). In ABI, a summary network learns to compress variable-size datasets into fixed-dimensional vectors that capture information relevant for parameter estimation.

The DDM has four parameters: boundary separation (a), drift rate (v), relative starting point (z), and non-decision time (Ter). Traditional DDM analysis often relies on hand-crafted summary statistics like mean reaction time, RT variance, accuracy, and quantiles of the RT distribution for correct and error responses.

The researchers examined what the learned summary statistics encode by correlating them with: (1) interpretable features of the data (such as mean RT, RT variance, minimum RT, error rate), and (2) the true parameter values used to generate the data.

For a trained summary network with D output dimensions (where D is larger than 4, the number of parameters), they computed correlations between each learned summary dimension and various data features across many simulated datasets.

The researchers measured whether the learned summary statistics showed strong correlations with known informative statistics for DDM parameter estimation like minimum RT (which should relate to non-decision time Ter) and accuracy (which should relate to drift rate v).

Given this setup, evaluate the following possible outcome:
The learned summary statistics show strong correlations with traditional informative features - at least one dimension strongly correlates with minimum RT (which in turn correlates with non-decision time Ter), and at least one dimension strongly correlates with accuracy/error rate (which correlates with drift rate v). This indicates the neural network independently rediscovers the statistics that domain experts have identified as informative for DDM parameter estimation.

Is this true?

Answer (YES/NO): NO